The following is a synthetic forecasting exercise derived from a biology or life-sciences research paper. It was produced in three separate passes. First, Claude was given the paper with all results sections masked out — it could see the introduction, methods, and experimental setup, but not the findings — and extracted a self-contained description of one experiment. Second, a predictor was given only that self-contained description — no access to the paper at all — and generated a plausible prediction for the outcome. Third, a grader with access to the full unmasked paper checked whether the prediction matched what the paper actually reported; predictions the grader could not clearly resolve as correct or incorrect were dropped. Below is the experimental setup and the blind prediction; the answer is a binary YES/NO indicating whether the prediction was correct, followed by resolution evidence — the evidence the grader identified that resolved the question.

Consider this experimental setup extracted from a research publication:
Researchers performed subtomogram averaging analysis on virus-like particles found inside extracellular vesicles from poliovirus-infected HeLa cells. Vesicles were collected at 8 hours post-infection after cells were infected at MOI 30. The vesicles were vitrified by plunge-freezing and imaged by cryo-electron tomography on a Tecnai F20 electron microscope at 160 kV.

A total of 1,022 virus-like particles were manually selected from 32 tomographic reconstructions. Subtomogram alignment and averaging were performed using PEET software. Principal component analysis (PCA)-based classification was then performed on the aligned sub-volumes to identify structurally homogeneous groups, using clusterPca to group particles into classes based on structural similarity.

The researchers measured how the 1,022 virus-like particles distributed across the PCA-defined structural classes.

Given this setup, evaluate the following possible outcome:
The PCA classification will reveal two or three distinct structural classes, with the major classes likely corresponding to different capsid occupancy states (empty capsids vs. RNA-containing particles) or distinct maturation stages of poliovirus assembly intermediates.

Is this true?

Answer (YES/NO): NO